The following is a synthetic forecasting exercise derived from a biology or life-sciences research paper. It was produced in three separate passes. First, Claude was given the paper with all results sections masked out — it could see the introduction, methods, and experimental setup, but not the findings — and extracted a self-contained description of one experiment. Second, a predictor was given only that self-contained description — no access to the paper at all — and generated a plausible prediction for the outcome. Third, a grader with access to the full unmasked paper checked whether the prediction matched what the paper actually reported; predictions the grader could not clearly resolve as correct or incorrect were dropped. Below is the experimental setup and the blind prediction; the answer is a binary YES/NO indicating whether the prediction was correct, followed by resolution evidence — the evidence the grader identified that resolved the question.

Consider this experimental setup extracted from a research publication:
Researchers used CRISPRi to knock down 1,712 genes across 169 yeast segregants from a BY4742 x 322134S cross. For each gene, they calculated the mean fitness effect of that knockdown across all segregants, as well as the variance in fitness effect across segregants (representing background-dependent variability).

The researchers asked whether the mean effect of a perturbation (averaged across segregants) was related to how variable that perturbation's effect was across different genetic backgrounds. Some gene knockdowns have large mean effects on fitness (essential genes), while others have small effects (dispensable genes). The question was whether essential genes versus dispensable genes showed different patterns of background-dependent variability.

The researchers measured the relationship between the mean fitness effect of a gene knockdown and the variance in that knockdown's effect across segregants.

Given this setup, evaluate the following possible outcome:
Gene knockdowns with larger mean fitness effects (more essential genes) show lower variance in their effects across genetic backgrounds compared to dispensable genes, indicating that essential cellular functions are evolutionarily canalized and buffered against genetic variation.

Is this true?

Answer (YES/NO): NO